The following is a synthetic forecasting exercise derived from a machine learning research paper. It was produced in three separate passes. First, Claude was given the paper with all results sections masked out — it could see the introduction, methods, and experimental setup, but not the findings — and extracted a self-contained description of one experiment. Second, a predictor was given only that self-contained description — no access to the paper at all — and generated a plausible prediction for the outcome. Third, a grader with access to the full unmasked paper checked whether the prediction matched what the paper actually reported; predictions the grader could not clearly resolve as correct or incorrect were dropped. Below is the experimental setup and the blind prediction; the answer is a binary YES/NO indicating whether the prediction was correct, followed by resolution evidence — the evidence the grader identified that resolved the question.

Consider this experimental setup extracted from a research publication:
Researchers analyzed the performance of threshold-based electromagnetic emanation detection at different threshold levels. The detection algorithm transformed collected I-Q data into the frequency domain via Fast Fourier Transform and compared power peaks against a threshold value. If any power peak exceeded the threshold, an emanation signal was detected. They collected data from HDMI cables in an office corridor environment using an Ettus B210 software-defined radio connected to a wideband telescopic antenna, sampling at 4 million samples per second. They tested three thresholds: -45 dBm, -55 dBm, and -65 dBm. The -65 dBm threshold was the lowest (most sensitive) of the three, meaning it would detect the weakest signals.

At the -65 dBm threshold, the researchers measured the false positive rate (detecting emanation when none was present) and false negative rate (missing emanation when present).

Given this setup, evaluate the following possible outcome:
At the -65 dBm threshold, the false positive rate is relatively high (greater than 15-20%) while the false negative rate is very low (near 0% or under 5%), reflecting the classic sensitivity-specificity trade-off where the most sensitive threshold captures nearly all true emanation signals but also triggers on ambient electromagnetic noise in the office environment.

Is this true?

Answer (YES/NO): YES